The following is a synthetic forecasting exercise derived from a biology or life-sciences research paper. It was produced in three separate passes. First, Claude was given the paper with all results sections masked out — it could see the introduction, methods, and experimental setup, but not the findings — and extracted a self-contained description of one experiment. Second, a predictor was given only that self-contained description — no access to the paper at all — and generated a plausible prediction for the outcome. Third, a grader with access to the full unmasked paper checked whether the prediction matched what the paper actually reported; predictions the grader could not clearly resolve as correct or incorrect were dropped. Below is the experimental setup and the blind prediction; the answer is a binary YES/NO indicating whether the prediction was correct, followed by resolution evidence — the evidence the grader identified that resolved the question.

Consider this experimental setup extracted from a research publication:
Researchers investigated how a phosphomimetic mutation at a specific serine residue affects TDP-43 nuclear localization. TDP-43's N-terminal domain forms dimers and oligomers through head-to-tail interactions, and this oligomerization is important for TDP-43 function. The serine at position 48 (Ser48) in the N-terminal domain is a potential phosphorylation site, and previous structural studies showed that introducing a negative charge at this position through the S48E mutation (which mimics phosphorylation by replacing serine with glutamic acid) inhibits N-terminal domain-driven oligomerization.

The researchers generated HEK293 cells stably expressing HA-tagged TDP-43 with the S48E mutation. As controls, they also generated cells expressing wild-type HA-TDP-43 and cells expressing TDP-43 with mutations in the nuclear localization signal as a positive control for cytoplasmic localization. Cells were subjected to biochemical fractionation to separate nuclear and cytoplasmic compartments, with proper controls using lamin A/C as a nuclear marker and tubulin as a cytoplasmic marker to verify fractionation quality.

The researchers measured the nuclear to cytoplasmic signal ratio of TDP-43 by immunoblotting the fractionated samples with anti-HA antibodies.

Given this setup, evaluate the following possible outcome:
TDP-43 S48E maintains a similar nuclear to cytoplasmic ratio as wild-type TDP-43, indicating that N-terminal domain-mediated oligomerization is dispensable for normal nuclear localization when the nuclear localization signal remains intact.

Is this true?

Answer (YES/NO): NO